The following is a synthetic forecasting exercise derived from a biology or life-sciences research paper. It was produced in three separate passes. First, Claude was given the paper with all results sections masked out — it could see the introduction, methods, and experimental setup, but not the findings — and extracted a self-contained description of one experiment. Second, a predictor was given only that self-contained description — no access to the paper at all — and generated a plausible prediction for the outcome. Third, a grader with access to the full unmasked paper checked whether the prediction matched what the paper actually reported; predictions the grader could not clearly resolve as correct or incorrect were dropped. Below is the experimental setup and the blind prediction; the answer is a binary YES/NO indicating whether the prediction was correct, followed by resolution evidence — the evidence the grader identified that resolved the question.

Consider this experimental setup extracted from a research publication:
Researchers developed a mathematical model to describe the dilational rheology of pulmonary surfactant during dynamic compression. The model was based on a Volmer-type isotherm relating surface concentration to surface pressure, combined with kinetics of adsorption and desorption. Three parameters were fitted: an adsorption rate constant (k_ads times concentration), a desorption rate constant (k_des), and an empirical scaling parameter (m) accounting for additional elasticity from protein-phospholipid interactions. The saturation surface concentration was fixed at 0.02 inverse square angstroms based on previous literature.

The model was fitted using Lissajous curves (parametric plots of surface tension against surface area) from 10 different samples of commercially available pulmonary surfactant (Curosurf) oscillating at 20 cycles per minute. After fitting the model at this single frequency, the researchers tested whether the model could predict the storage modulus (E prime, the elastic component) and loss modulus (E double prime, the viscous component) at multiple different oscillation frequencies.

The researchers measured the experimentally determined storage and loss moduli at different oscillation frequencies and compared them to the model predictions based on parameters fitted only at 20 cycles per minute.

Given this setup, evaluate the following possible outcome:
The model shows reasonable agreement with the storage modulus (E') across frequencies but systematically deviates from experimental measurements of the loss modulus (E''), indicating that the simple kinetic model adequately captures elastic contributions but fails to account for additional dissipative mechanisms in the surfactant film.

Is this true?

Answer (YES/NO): YES